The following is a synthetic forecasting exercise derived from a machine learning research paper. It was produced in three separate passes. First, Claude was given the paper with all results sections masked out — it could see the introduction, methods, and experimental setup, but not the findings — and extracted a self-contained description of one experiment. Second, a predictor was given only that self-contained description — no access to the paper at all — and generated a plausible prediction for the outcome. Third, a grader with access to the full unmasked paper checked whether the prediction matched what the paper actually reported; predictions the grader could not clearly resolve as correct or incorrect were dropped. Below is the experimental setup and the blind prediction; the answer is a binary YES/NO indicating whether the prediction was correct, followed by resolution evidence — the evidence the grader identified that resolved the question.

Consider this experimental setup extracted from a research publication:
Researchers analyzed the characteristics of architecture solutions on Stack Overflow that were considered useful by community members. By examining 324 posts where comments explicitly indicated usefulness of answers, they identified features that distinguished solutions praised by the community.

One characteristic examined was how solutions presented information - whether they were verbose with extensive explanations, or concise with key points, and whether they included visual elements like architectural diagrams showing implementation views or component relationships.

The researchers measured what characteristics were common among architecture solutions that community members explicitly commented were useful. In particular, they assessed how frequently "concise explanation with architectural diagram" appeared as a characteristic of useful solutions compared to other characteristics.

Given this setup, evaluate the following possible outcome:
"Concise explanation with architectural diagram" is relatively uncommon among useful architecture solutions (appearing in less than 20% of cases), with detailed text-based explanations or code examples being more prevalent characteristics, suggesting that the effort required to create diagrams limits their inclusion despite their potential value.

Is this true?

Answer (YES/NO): NO